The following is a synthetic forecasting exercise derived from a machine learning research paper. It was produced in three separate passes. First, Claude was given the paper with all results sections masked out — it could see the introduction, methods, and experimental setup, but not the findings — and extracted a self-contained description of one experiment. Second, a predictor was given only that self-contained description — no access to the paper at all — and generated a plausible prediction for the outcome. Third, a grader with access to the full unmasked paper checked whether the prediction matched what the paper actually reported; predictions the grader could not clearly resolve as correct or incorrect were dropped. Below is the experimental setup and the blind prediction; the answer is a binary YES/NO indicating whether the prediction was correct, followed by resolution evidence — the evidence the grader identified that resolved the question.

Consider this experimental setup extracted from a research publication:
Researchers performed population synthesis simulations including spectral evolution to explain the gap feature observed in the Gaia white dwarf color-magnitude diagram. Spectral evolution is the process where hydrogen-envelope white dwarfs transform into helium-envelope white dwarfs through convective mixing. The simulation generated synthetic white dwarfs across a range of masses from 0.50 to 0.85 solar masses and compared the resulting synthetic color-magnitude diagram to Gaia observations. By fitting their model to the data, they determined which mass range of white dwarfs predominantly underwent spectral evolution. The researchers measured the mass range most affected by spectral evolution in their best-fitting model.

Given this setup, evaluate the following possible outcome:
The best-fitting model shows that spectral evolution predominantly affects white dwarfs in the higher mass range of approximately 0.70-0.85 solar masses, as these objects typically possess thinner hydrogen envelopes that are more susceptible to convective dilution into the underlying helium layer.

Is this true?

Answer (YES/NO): NO